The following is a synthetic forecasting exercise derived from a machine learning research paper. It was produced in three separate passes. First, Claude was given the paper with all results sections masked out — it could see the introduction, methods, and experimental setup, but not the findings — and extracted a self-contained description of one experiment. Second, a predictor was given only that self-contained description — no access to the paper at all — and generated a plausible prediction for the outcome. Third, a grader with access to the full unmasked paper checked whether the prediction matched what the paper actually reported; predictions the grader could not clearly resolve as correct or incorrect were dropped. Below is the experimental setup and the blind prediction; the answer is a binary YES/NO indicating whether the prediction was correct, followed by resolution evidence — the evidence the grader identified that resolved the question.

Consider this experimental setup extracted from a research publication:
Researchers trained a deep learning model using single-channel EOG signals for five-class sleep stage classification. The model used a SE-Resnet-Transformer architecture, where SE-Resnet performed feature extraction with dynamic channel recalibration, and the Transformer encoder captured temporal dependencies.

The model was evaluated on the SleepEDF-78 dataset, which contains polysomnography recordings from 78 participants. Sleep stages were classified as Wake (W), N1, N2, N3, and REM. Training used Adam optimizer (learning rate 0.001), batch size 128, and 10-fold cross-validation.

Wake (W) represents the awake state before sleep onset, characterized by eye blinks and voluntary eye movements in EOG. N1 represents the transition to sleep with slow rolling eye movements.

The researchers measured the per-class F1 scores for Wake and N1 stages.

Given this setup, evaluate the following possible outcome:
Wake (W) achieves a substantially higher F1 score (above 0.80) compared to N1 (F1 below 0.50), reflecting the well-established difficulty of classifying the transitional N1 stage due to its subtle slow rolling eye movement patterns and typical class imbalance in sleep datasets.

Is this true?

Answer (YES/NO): YES